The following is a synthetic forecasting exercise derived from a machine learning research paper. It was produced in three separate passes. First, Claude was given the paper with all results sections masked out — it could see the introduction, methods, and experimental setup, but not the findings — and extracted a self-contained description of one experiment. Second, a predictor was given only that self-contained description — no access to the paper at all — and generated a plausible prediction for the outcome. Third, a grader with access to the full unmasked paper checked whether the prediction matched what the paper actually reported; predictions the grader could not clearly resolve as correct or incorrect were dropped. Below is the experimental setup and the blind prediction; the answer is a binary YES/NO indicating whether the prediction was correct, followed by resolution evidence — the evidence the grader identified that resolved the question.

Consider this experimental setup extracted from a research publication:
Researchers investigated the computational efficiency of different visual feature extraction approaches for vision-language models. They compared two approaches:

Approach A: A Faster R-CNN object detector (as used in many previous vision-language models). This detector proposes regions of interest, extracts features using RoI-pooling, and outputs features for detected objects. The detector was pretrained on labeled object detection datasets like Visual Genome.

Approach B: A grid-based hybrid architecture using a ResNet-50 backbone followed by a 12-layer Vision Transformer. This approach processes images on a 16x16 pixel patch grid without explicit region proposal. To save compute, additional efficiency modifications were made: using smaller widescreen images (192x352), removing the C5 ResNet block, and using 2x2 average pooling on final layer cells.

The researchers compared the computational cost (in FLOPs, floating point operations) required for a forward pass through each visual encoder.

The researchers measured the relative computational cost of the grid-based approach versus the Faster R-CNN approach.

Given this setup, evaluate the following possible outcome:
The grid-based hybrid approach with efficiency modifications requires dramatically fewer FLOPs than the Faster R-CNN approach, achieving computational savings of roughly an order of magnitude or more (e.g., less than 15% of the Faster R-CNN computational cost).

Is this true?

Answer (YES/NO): YES